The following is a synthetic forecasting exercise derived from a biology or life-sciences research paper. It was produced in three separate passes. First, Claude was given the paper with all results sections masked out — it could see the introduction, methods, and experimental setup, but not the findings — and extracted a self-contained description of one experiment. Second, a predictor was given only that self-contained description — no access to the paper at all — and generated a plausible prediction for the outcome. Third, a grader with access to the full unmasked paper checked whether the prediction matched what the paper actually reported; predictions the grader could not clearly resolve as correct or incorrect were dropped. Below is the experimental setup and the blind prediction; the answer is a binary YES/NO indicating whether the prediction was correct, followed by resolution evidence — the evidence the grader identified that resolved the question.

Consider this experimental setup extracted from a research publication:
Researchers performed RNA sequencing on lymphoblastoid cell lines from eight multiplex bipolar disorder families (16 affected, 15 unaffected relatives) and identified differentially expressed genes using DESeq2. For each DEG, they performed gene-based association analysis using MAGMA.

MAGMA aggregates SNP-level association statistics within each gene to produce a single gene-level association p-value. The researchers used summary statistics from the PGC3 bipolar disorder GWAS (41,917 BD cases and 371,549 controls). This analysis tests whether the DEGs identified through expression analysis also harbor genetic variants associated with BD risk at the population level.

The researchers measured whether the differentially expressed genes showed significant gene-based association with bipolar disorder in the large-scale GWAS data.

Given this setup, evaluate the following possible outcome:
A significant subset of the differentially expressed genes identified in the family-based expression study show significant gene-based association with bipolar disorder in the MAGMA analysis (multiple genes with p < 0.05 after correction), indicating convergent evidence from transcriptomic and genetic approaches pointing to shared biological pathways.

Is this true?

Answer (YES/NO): NO